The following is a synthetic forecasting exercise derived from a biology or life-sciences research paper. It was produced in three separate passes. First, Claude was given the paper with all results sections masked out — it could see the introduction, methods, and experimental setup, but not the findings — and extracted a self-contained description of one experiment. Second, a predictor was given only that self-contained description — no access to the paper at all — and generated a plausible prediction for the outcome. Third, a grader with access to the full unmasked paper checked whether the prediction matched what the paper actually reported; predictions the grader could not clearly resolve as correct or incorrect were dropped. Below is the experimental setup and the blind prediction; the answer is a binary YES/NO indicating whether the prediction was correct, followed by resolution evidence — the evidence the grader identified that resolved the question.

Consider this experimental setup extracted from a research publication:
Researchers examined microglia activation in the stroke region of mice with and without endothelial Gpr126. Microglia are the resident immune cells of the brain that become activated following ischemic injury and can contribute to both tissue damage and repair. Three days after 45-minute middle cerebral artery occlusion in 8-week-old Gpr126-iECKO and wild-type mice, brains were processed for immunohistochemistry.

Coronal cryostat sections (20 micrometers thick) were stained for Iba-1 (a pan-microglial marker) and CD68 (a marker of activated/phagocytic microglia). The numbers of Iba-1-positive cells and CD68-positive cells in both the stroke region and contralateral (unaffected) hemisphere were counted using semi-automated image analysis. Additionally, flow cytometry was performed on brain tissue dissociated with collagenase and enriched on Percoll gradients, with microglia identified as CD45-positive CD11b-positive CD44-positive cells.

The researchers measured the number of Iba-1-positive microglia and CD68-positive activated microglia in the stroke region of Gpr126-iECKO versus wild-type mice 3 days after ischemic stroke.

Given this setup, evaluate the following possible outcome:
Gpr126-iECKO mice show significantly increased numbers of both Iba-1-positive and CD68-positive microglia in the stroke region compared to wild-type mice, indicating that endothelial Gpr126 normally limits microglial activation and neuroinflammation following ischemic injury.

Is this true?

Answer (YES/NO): NO